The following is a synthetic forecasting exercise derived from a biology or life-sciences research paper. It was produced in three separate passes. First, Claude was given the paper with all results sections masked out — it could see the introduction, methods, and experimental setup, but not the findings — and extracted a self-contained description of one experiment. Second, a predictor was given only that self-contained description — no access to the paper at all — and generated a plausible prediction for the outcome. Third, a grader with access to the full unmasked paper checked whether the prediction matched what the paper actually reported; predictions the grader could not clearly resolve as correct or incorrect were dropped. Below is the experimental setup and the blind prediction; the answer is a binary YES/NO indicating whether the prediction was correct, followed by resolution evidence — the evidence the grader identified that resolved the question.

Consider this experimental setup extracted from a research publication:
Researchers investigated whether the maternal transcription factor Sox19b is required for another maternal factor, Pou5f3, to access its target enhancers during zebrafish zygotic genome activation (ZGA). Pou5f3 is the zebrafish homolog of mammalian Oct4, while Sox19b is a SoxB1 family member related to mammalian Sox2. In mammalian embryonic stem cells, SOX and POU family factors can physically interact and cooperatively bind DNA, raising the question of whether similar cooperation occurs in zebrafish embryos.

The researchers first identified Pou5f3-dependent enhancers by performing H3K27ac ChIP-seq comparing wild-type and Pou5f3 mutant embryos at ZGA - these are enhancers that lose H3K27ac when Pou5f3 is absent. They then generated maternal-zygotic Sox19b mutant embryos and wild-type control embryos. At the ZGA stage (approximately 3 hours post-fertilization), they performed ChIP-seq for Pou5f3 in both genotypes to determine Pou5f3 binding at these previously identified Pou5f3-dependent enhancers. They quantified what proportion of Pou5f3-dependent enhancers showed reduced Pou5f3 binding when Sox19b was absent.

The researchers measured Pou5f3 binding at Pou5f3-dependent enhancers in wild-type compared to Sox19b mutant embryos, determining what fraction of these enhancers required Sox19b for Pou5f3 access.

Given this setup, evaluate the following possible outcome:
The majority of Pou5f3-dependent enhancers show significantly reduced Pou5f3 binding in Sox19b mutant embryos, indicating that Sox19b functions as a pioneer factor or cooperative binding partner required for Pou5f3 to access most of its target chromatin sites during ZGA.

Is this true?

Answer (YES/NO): NO